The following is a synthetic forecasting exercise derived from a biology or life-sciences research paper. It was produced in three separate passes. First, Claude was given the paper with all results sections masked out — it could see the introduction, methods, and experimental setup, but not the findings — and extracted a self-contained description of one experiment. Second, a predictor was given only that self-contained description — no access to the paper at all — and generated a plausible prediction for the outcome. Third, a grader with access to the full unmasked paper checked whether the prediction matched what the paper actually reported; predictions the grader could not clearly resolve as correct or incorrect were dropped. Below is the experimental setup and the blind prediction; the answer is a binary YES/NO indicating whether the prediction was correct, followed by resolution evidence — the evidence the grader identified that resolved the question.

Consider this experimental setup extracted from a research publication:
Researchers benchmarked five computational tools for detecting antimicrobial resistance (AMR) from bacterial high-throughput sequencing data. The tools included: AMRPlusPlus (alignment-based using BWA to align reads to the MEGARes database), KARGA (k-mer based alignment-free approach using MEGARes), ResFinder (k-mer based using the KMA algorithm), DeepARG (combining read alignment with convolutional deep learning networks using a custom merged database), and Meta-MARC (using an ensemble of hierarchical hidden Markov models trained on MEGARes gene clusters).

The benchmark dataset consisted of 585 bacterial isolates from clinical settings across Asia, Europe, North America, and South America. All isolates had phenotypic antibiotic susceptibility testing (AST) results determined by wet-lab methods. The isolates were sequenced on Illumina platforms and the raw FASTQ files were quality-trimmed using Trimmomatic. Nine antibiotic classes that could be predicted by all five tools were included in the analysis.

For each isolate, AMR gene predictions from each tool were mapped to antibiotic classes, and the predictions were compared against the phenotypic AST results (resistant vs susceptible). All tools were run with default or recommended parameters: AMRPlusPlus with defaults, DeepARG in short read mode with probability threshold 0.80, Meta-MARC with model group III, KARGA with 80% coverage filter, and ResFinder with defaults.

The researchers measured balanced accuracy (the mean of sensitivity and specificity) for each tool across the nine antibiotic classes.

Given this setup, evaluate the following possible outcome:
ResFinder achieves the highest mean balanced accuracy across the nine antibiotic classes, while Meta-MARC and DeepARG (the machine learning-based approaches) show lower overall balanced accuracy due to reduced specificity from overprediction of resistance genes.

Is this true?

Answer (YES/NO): NO